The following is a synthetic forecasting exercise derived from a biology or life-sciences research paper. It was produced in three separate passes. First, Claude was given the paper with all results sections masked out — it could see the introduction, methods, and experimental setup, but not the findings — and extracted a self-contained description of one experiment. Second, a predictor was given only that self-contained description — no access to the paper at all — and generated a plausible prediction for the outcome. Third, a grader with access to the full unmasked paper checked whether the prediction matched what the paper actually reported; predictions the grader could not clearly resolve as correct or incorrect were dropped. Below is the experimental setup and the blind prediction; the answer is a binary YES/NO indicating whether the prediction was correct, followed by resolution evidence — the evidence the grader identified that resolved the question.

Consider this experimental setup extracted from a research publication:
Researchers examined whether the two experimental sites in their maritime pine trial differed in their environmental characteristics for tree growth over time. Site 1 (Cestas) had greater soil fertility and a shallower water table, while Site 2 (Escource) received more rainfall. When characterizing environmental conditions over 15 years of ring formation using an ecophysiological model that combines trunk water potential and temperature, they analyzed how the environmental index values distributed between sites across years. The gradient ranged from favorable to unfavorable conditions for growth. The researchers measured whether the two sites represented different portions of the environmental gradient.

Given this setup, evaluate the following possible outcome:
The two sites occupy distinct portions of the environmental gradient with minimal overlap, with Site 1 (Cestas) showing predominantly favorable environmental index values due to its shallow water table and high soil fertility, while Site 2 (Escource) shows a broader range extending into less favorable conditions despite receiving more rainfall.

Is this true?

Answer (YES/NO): NO